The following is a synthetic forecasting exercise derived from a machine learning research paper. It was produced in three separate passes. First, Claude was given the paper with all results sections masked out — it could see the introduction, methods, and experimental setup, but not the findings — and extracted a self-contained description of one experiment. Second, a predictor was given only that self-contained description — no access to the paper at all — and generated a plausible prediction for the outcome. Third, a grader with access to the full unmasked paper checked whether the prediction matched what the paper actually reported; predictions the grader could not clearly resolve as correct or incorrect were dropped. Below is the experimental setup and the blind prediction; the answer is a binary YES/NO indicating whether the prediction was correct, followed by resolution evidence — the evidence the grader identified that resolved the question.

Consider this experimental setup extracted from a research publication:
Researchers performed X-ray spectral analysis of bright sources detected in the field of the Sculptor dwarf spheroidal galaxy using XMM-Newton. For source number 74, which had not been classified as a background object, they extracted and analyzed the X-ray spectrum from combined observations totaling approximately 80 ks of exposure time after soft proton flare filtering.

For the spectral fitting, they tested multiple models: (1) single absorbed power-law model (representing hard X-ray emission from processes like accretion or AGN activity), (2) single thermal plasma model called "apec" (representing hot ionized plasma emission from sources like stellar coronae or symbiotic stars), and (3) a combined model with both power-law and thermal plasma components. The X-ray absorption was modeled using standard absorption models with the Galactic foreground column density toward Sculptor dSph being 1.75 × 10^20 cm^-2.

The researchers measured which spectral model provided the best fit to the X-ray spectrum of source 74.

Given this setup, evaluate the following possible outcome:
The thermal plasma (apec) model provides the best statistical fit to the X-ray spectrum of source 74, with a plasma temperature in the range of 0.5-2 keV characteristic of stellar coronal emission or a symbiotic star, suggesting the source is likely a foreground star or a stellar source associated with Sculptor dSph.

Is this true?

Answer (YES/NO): NO